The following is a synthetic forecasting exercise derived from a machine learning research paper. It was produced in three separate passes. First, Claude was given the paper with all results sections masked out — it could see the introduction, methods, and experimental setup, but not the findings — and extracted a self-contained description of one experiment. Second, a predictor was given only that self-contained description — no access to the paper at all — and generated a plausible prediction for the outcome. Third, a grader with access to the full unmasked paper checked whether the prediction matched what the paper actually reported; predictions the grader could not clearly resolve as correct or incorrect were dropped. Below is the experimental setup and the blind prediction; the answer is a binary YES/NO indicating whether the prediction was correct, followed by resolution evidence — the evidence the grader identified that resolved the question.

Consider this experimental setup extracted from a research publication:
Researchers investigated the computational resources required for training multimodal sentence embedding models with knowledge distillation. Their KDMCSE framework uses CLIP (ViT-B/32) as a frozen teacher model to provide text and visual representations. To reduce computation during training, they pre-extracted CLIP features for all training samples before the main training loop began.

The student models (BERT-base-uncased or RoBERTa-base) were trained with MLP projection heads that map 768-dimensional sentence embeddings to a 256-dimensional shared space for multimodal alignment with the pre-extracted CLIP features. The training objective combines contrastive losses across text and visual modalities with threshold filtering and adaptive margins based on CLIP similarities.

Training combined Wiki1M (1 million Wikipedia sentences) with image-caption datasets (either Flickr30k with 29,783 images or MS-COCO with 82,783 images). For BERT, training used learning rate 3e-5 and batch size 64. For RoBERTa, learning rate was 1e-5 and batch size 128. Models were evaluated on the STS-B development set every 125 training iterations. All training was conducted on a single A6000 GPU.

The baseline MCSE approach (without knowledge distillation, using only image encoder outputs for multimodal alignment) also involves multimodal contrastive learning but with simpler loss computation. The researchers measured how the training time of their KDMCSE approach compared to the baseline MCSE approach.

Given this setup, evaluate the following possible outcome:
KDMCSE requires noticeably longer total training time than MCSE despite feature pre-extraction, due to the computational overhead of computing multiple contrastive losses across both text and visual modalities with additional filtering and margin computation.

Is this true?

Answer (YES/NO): NO